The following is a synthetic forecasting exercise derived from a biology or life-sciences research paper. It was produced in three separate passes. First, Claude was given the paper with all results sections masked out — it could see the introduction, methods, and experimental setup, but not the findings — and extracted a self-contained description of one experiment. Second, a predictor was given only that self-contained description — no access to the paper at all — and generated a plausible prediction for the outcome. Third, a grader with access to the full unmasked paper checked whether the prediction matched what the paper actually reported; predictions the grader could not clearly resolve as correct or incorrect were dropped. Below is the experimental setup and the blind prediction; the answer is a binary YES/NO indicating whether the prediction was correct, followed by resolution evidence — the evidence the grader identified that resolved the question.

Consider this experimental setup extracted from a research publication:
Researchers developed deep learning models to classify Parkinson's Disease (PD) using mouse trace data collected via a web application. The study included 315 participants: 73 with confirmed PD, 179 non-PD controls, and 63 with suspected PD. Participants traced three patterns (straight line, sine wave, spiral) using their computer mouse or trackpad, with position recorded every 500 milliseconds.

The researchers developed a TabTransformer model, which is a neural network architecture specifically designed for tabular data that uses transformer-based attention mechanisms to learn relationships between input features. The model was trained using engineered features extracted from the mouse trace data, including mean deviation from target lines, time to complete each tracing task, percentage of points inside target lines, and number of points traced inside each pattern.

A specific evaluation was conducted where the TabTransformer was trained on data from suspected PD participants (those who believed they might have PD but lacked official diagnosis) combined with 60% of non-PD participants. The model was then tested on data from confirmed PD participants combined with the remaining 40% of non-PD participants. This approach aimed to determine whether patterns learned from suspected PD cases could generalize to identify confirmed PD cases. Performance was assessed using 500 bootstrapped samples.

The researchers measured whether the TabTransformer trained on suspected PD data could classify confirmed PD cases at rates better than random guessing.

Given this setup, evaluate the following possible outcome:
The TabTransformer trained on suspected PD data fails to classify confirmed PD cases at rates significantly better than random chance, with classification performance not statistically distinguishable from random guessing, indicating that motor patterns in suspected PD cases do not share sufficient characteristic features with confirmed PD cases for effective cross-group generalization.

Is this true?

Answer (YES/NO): YES